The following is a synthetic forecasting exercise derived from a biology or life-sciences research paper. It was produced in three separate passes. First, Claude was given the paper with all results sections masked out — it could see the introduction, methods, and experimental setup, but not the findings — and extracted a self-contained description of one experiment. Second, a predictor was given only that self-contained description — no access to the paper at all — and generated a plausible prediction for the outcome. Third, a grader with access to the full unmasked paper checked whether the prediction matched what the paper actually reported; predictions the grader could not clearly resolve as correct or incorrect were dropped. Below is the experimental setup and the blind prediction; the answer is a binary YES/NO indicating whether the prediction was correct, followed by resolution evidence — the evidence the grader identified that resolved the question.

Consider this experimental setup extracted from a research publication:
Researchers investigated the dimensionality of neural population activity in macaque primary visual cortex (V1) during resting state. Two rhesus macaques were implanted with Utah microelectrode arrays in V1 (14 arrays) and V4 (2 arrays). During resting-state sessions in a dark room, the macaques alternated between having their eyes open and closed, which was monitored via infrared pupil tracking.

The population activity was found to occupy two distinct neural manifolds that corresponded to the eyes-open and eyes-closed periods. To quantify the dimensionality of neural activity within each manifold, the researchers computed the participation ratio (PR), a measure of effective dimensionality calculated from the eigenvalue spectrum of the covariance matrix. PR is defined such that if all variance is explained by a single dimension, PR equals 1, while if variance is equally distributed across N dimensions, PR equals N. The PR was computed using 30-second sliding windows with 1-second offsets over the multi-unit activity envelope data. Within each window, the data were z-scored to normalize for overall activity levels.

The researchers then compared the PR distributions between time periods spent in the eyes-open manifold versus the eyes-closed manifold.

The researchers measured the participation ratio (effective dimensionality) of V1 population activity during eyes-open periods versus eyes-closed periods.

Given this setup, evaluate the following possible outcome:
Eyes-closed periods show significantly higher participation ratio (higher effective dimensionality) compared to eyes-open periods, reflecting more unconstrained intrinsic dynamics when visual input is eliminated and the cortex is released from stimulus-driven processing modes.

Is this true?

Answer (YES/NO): NO